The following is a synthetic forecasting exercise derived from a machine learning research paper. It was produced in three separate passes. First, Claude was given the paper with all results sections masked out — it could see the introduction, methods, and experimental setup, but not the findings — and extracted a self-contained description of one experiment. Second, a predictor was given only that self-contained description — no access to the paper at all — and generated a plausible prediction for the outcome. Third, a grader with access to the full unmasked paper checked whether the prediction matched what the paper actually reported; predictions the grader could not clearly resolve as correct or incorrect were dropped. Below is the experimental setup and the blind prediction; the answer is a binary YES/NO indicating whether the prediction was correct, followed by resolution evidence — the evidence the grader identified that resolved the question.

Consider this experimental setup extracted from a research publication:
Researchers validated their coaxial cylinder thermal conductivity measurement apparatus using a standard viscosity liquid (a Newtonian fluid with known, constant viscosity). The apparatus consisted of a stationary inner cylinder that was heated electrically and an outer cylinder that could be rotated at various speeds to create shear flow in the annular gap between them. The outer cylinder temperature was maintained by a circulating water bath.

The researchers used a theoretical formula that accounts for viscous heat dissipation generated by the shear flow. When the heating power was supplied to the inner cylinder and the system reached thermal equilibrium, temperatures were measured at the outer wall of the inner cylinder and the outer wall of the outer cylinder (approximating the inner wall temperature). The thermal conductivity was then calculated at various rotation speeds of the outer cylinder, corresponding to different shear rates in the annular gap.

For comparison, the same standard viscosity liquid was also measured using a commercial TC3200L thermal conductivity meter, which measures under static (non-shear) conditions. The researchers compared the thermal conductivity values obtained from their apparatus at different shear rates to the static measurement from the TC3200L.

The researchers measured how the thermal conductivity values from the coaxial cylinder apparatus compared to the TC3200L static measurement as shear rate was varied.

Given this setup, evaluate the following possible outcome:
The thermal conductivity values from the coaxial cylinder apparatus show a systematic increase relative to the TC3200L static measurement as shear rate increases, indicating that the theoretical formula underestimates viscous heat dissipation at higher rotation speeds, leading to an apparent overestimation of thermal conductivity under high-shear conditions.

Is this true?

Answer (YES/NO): NO